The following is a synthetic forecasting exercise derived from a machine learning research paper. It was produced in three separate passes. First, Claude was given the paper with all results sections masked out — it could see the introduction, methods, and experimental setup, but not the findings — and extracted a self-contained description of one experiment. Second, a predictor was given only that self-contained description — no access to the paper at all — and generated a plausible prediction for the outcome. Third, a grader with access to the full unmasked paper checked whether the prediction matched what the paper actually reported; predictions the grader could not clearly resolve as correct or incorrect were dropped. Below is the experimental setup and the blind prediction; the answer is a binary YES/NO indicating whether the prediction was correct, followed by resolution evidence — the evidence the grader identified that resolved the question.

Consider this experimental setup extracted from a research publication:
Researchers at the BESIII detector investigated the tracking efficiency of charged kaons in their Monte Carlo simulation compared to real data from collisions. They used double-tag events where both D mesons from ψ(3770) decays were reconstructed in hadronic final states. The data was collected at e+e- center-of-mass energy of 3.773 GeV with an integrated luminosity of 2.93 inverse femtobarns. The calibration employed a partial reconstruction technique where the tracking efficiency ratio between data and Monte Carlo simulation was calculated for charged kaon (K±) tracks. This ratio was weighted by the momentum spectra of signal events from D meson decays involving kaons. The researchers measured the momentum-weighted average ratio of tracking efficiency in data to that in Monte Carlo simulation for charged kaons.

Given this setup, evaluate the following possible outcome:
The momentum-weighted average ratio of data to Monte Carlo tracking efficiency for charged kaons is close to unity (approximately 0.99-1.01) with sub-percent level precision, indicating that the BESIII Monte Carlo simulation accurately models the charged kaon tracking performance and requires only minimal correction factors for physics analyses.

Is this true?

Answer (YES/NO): NO